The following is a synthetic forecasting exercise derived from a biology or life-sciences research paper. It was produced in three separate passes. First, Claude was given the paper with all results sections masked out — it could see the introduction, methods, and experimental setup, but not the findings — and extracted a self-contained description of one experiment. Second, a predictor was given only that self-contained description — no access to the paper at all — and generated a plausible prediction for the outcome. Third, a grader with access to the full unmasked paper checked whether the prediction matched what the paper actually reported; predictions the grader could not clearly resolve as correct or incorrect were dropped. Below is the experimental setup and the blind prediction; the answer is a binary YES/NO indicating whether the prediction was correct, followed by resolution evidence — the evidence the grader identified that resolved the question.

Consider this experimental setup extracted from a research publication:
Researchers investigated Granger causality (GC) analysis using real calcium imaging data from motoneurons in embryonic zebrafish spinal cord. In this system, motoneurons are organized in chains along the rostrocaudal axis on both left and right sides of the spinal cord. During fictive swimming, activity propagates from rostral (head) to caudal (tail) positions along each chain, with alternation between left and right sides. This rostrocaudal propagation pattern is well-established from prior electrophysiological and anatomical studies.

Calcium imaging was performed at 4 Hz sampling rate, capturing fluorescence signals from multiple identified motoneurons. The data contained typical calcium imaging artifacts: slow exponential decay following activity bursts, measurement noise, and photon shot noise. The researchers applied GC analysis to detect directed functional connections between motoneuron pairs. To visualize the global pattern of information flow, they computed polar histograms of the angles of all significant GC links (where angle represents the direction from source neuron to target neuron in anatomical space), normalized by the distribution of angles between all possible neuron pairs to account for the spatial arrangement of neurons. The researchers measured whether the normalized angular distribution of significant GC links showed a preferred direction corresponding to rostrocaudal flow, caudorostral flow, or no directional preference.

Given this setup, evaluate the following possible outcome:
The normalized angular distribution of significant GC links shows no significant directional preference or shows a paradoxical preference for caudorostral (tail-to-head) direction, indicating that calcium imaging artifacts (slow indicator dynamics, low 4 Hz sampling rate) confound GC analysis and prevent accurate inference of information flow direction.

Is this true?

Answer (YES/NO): YES